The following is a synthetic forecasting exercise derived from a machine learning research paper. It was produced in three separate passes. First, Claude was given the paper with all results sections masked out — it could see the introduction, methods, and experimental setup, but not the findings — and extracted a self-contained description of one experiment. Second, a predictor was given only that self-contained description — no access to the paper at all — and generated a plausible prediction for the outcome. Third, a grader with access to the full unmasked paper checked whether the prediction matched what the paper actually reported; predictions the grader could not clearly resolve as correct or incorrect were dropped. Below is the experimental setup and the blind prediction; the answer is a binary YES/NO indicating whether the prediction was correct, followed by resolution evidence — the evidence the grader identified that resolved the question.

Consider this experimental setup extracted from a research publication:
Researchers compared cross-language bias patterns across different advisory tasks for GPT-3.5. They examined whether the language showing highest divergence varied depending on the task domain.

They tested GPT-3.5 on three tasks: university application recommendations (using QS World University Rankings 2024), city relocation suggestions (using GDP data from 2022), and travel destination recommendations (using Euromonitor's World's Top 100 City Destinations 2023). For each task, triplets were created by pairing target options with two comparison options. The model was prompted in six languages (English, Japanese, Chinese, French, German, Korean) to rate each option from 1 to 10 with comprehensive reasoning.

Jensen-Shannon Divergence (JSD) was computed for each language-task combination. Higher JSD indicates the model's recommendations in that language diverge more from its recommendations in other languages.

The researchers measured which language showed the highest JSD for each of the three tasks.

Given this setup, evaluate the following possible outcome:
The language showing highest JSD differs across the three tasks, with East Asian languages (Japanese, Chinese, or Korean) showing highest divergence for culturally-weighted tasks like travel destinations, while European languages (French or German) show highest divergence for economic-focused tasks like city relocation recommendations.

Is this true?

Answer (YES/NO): NO